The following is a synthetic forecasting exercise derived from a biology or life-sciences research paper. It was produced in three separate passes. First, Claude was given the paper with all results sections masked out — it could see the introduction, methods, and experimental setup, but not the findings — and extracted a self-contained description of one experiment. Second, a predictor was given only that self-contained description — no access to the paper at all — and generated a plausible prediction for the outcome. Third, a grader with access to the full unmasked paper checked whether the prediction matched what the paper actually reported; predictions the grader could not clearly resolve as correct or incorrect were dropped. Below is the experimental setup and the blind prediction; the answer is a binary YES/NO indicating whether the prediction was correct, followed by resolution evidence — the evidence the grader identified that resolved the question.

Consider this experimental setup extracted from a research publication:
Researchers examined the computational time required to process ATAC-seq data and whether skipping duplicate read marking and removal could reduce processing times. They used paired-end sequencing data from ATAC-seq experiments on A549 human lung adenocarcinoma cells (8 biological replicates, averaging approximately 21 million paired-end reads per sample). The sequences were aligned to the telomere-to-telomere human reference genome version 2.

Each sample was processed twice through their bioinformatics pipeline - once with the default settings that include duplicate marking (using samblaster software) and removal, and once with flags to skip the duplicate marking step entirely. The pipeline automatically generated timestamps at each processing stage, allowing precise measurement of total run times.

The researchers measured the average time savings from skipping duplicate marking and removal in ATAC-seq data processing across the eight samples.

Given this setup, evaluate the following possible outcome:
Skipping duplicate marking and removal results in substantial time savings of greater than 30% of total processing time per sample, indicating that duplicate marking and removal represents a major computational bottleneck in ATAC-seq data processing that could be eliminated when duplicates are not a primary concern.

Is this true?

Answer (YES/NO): NO